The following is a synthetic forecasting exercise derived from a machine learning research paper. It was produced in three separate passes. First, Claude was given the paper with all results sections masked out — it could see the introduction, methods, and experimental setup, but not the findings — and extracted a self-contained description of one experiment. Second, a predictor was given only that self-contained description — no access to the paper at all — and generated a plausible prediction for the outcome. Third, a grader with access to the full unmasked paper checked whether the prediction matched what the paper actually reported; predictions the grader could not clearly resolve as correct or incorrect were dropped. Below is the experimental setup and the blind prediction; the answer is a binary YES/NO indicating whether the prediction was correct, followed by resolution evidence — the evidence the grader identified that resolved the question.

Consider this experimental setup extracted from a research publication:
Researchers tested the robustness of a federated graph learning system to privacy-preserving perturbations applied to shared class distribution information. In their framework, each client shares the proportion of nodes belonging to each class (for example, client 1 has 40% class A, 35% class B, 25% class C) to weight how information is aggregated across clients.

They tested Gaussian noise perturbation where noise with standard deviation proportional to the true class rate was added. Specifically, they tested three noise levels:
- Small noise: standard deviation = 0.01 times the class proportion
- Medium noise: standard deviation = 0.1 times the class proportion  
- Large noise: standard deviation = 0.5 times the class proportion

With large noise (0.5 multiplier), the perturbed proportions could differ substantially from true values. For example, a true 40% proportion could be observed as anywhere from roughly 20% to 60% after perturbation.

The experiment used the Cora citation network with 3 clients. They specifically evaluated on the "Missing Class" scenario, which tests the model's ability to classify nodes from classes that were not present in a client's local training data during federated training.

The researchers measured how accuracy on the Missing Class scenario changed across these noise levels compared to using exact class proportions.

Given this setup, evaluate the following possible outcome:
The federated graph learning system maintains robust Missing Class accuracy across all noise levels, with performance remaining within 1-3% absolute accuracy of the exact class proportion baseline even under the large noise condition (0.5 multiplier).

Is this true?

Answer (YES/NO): NO